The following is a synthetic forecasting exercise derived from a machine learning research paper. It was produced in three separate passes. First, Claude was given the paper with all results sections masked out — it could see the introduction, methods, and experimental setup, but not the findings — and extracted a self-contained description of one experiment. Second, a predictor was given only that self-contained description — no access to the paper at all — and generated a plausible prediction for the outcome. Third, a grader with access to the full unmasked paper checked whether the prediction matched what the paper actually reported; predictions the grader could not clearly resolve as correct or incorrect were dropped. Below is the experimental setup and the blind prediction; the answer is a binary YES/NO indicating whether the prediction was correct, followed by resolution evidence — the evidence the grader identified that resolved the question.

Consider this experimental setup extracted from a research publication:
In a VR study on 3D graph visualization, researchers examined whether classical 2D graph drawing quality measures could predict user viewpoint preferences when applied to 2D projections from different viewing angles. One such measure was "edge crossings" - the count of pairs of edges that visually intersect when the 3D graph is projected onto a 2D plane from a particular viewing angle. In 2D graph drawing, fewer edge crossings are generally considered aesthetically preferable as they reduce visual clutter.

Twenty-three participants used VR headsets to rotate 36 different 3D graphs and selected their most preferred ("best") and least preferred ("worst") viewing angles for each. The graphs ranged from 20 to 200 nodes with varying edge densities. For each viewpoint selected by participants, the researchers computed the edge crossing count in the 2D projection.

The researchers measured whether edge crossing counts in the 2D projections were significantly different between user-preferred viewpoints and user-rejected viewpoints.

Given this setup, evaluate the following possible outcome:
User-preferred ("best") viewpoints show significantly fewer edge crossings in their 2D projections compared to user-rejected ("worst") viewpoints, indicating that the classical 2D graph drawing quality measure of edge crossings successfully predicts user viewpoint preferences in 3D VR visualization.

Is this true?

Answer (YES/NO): YES